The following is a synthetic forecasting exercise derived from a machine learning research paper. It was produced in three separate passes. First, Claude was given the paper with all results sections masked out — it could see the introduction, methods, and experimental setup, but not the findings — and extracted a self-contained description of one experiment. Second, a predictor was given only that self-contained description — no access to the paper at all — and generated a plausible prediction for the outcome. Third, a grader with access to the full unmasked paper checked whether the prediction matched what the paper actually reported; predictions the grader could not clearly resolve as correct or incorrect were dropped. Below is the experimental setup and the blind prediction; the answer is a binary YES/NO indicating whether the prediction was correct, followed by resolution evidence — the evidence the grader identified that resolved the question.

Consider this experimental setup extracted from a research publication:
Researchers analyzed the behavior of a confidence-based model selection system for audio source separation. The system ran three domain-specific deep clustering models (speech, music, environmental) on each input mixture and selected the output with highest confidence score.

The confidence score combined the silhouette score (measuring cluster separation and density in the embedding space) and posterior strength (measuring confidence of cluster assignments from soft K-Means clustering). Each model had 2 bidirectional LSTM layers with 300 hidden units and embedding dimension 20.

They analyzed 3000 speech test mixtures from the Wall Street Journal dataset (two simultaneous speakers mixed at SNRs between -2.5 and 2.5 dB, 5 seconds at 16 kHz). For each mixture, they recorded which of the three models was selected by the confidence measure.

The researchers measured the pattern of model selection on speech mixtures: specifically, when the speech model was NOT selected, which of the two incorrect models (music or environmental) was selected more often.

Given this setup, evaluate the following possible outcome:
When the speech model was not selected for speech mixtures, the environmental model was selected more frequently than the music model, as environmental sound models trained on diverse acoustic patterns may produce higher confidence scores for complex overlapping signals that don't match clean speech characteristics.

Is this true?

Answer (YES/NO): NO